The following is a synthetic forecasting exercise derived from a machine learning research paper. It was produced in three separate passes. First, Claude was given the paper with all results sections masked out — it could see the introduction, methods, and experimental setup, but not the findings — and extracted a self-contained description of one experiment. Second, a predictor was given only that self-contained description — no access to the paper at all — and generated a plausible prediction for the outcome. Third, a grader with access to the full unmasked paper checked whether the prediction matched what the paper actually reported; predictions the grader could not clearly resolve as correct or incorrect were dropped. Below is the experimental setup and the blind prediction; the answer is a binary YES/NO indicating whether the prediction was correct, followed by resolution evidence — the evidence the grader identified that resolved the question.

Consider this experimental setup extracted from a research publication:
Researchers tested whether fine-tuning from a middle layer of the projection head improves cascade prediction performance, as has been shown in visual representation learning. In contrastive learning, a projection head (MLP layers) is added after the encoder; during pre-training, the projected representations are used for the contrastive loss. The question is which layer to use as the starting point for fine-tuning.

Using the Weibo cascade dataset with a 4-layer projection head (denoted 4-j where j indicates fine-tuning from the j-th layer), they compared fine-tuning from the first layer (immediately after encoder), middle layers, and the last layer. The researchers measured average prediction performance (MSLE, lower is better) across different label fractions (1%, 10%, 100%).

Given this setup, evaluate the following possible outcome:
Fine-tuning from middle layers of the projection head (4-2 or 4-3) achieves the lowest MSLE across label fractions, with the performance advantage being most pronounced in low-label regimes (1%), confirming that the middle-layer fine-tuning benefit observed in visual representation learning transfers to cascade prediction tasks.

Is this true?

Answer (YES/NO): NO